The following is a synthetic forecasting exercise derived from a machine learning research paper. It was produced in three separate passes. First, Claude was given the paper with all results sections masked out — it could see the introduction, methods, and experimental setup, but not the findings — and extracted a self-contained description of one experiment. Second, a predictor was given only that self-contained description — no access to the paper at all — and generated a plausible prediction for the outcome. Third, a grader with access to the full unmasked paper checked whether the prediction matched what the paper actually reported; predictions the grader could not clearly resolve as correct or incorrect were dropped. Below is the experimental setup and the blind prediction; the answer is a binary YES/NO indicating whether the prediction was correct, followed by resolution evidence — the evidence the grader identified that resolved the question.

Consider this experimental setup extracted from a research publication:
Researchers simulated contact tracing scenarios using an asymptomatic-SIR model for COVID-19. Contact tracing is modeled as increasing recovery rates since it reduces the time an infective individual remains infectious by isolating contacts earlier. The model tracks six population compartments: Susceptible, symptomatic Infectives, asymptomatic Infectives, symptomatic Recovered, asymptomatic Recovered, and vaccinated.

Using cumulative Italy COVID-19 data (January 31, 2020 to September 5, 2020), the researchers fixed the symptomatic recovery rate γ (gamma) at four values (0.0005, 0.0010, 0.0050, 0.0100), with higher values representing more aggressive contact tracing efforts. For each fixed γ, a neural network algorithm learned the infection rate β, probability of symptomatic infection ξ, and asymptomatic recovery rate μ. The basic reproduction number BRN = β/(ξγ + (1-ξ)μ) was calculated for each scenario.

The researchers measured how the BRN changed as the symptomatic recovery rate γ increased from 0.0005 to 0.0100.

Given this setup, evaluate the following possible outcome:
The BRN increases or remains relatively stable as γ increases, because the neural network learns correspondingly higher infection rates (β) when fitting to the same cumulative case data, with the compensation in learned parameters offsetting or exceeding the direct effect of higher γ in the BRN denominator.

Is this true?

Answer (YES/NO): NO